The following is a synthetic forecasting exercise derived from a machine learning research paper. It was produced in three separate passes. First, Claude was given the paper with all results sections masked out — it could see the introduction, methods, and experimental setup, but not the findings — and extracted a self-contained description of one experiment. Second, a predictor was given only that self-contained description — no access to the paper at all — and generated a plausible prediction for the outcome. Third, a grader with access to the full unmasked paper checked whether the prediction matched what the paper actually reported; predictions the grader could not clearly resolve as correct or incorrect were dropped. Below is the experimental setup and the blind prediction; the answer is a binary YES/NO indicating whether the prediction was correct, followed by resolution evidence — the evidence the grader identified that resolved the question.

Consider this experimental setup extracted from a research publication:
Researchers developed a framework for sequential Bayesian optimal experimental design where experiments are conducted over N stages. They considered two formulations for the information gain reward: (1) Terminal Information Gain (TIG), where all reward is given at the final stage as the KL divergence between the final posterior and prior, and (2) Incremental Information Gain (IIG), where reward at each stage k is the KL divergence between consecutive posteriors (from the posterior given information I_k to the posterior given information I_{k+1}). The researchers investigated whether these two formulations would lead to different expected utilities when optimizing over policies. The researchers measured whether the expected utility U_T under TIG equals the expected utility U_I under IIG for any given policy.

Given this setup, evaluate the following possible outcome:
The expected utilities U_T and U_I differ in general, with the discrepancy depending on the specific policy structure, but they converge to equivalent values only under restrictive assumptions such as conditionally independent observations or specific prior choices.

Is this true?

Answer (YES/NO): NO